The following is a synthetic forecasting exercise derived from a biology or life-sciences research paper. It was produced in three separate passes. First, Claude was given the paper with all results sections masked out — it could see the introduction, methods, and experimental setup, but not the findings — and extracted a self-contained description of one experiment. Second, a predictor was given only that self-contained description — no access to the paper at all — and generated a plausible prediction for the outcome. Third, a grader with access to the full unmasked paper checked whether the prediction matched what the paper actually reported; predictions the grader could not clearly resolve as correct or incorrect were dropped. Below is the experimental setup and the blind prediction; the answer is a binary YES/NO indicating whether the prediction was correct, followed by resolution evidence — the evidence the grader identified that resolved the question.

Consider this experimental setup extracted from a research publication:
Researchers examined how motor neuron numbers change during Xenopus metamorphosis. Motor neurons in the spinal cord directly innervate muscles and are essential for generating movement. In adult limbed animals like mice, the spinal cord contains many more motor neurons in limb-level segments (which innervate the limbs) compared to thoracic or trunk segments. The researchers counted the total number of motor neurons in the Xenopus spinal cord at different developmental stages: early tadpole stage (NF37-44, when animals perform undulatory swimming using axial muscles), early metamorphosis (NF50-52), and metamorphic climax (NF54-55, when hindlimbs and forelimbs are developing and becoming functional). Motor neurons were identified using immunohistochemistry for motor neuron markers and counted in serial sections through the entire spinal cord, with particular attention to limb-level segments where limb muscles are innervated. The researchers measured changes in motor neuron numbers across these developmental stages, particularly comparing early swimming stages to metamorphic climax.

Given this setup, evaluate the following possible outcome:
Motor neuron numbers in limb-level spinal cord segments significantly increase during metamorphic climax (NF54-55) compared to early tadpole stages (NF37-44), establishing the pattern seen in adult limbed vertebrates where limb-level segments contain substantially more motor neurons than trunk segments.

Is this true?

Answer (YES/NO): YES